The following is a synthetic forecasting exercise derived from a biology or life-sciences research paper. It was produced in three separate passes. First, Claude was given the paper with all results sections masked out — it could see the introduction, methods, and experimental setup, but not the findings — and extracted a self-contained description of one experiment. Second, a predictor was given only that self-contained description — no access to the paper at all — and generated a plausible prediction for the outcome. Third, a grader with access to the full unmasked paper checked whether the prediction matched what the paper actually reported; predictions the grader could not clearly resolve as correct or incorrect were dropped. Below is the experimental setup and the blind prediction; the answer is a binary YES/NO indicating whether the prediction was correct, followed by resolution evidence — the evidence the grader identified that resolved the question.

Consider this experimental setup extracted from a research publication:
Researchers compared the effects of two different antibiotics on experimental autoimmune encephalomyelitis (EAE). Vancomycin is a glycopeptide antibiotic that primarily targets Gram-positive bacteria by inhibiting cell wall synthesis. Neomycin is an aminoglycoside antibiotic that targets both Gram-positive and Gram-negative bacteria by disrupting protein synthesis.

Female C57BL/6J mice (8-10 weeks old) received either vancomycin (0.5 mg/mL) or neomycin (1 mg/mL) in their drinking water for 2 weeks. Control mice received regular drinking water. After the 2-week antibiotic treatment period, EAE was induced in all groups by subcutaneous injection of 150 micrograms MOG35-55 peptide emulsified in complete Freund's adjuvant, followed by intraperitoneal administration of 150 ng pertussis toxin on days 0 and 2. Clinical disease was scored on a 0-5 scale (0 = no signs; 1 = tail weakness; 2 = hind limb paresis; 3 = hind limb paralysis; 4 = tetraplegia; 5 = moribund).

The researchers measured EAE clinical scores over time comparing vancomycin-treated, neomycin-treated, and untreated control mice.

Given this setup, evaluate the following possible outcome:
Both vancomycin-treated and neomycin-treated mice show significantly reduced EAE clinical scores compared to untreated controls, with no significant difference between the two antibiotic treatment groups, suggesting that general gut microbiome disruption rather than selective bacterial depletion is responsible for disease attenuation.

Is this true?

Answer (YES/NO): NO